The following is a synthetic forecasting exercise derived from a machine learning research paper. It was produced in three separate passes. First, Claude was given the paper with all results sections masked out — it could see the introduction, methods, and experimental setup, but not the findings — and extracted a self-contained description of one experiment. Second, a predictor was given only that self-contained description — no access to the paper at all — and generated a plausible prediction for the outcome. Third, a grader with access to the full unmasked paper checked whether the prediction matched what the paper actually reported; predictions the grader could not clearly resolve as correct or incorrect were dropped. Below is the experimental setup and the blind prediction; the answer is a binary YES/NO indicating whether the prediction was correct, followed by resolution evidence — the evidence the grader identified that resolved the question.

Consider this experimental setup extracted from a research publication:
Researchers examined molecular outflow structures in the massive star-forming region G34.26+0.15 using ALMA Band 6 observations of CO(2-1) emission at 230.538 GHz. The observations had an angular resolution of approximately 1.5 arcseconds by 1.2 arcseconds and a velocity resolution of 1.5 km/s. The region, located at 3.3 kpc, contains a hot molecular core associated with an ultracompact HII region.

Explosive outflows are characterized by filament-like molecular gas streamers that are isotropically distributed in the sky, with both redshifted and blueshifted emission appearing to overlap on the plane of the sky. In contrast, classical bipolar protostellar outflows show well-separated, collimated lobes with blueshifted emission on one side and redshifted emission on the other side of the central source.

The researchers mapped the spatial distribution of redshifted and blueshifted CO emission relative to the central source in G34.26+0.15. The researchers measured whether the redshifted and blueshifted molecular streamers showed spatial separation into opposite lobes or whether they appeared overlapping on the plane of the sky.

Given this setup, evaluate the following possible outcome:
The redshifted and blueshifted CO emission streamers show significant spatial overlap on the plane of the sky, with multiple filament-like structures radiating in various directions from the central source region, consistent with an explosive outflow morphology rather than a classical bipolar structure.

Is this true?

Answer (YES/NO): YES